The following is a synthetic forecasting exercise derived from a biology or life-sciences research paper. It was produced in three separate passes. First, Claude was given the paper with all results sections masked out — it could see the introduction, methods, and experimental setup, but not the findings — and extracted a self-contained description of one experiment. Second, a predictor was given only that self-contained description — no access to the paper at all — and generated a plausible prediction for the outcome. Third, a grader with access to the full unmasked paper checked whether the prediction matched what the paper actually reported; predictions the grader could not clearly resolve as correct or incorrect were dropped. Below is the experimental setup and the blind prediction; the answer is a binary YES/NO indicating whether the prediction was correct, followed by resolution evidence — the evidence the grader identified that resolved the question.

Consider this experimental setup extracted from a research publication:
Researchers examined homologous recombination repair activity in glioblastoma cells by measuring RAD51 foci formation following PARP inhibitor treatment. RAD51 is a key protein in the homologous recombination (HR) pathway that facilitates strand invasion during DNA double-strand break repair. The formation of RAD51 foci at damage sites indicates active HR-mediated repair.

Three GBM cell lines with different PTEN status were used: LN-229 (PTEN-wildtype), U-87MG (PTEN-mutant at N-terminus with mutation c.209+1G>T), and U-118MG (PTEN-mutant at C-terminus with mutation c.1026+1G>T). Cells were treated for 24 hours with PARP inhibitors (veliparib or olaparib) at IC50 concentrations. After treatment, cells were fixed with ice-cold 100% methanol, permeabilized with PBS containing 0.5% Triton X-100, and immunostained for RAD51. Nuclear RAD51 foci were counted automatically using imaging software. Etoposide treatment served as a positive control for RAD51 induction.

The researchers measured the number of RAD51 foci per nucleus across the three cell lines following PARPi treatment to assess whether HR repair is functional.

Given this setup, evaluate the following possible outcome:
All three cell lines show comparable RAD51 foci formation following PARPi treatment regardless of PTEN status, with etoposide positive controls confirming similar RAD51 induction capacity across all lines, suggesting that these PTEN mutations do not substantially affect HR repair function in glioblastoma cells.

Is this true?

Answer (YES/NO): NO